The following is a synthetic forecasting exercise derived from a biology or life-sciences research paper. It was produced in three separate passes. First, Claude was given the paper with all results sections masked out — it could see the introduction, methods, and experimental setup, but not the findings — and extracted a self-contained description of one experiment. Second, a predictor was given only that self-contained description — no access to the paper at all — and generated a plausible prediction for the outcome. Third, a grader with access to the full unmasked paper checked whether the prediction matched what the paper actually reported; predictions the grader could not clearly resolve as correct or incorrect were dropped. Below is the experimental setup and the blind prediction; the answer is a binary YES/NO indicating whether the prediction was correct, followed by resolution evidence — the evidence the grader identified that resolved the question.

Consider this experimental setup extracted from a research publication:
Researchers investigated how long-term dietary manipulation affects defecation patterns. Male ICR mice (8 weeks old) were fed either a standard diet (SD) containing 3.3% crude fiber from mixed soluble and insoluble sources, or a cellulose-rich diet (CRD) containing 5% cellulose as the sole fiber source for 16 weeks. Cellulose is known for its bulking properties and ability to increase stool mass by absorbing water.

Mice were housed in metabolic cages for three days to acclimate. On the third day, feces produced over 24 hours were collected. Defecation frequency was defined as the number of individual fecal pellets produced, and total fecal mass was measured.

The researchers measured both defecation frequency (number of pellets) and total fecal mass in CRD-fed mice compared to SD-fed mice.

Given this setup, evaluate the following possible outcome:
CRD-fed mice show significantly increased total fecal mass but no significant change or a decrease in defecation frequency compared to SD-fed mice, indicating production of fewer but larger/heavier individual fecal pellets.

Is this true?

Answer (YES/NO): NO